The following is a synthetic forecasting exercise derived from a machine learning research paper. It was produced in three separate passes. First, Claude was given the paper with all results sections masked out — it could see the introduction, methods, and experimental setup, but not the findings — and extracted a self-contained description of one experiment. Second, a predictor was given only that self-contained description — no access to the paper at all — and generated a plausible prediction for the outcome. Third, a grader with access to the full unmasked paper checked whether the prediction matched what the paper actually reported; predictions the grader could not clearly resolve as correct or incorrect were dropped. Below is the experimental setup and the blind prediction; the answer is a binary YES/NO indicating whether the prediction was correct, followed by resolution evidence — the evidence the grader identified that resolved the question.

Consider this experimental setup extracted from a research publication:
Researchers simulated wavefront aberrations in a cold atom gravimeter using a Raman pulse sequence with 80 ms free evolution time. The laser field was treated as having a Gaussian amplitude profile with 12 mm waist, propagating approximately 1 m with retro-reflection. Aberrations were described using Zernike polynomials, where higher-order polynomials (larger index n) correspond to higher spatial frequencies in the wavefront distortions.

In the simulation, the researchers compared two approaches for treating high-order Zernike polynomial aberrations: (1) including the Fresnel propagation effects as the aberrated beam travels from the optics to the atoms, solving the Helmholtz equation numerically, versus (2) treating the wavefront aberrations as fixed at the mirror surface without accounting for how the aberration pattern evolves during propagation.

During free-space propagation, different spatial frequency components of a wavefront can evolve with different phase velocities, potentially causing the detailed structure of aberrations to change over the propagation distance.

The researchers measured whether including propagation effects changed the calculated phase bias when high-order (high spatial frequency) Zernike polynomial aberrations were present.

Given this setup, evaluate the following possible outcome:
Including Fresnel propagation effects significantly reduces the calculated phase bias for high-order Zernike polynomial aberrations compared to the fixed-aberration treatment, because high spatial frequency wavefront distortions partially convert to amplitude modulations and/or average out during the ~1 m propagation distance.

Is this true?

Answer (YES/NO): NO